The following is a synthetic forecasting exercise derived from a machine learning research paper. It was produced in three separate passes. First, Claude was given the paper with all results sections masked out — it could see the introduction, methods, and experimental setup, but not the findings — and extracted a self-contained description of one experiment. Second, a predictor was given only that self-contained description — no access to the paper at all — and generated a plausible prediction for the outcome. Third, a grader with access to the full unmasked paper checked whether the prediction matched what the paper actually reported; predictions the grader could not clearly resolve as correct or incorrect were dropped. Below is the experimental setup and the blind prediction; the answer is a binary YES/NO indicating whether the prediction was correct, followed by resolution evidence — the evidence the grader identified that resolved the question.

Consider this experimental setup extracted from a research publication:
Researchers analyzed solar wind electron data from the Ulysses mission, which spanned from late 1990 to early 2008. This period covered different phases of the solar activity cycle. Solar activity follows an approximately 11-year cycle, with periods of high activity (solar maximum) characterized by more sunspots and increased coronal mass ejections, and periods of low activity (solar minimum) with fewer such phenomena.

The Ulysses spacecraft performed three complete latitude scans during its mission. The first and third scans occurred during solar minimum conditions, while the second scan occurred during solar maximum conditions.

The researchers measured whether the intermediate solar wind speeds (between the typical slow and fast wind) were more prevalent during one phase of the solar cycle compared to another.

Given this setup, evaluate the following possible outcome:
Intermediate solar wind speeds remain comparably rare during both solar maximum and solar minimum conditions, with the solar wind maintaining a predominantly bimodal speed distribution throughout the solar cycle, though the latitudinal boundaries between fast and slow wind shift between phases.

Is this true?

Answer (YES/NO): NO